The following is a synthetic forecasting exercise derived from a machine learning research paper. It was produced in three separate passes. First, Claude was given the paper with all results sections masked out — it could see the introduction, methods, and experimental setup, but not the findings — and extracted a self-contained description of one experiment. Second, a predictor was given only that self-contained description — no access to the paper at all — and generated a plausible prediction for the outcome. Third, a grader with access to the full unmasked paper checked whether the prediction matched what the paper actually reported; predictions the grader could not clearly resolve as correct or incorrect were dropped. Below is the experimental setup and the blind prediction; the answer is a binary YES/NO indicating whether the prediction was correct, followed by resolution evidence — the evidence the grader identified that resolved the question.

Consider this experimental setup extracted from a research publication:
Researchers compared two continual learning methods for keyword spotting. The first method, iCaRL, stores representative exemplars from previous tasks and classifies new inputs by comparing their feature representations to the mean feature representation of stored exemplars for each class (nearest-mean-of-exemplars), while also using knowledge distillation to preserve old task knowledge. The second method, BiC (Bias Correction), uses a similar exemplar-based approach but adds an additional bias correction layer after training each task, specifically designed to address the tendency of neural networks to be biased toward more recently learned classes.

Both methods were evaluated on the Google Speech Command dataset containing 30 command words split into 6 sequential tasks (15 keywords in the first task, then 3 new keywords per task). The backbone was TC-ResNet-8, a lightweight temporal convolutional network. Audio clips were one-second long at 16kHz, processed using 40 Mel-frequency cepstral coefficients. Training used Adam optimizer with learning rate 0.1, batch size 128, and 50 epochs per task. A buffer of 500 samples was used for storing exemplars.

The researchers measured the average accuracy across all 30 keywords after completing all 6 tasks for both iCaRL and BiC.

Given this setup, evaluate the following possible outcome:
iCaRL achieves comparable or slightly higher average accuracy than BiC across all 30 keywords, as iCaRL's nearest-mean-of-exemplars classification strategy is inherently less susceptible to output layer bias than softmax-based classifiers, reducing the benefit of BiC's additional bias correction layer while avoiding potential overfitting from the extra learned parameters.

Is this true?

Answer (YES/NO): NO